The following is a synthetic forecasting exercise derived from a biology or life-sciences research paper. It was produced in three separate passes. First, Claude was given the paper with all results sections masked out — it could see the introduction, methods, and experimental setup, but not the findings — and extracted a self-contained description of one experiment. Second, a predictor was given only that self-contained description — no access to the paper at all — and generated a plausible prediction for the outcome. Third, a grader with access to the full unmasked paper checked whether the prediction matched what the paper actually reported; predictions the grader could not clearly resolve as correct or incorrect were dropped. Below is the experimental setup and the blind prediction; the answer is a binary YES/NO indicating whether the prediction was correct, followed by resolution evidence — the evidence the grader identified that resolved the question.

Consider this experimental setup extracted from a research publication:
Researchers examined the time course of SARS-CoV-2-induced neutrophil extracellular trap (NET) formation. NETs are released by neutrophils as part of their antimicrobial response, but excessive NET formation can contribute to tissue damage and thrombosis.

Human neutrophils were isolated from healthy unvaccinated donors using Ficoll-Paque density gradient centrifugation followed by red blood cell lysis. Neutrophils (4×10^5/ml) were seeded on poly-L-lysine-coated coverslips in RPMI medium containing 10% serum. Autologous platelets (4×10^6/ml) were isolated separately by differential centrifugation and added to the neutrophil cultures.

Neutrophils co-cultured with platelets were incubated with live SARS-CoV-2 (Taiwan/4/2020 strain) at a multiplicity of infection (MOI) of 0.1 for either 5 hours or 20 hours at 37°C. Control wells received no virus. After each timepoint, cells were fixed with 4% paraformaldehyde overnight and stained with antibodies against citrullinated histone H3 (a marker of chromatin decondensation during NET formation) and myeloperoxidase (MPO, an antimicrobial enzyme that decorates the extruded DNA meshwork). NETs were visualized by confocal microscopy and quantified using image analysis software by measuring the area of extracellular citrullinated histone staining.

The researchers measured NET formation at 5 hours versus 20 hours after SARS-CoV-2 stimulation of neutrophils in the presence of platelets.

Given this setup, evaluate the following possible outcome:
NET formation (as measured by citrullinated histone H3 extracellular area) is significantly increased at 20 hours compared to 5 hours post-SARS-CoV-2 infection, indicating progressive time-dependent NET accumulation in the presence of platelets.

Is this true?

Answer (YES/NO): NO